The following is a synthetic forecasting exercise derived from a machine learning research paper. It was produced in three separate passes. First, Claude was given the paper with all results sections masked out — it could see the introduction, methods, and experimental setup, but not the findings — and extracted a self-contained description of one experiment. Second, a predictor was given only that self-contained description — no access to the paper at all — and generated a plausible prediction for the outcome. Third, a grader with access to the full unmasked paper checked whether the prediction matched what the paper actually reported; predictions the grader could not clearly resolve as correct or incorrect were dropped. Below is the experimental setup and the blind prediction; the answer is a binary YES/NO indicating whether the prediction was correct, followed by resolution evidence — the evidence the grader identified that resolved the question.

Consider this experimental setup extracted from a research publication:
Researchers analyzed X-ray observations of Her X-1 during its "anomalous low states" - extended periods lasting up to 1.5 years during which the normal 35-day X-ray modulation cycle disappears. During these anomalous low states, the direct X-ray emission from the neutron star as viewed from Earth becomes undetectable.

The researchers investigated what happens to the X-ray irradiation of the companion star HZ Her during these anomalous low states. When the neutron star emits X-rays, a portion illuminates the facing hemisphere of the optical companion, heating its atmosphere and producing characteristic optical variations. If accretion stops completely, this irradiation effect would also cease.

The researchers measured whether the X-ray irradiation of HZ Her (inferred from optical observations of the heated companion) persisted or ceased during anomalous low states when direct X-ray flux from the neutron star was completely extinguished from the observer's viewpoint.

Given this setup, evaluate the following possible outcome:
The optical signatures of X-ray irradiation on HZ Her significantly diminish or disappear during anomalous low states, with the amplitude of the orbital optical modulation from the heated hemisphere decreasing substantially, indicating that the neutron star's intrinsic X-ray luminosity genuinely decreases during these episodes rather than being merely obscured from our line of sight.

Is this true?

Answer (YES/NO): NO